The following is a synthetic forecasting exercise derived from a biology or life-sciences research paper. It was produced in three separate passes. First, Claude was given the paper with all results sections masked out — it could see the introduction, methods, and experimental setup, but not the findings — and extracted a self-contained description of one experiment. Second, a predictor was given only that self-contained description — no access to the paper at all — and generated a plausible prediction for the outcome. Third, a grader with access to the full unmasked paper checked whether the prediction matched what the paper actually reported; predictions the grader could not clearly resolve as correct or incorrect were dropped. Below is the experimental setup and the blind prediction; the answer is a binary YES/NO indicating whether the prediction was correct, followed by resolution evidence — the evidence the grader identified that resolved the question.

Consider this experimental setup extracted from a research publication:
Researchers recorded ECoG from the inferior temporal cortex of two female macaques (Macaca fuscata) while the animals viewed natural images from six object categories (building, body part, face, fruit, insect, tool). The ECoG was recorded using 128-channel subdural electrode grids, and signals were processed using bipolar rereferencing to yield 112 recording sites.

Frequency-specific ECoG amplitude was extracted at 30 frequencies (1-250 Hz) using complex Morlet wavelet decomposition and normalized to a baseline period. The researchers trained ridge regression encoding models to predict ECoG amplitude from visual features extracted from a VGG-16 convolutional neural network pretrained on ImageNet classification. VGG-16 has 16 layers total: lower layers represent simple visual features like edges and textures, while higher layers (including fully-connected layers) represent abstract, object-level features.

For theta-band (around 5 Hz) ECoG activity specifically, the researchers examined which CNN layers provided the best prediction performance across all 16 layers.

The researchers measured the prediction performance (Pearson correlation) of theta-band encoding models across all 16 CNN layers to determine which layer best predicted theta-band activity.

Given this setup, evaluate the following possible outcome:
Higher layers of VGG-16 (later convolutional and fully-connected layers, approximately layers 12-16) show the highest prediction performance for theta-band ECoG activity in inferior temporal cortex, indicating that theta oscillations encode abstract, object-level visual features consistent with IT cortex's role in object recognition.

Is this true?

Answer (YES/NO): YES